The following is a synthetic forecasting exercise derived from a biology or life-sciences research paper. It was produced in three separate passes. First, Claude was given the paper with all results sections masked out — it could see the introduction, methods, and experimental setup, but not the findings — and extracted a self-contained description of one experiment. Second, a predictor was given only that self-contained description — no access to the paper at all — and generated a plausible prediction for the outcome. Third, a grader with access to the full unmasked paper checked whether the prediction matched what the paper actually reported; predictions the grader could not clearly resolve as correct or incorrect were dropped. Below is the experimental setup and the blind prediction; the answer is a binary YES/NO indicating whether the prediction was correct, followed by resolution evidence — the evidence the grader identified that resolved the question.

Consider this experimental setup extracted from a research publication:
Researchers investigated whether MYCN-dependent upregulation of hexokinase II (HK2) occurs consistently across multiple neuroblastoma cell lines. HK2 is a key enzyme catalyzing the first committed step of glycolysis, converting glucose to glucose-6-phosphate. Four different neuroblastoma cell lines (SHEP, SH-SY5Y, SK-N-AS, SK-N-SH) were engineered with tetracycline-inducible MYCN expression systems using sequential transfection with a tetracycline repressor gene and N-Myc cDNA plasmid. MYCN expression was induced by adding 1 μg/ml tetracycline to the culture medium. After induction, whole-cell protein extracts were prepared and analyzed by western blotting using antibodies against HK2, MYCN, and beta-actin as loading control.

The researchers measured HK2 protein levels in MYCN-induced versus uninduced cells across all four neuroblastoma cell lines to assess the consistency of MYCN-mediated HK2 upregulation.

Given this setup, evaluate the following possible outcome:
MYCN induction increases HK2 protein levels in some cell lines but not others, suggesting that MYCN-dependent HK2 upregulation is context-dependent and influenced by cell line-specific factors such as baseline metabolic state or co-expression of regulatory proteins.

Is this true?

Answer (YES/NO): NO